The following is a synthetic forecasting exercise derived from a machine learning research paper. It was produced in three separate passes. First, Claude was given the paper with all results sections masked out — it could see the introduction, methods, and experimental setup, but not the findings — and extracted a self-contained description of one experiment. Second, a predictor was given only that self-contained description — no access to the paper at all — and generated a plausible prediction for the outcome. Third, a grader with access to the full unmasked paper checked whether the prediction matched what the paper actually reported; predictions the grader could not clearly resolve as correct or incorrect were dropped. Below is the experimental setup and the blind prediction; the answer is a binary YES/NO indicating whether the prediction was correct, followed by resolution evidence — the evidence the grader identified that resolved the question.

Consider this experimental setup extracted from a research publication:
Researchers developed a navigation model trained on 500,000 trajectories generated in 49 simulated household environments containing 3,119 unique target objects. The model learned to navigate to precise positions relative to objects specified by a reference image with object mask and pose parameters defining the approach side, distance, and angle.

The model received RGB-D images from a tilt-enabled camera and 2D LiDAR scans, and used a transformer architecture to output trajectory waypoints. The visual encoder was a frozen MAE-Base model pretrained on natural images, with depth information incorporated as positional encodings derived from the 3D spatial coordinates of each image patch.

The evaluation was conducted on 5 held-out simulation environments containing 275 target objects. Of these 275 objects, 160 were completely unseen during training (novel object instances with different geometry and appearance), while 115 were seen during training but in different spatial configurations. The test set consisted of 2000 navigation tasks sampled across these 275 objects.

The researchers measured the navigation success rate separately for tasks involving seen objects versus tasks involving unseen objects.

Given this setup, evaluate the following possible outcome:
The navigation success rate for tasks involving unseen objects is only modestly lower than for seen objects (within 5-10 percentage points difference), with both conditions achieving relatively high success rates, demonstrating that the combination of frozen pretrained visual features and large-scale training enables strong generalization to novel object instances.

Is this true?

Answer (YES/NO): NO